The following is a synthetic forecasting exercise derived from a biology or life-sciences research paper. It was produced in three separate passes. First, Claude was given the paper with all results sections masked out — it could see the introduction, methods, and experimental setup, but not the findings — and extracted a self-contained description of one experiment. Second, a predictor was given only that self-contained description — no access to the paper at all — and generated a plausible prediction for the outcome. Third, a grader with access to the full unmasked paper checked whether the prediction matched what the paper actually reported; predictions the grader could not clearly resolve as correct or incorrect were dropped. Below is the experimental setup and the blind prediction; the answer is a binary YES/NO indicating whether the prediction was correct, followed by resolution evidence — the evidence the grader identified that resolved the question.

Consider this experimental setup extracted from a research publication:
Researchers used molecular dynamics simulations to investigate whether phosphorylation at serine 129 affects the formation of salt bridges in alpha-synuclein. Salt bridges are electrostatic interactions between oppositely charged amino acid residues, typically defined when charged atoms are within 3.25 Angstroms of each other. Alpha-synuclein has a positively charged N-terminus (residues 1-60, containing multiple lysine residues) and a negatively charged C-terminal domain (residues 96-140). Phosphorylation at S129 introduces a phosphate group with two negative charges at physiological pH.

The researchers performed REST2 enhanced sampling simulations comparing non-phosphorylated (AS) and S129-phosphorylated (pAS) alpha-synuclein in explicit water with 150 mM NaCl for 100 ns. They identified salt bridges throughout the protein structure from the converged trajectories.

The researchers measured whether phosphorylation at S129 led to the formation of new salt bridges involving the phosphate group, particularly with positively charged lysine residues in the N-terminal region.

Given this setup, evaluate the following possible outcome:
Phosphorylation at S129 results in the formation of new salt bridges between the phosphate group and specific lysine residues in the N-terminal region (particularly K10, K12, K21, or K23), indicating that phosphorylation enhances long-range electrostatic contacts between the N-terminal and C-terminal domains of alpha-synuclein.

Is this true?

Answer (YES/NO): NO